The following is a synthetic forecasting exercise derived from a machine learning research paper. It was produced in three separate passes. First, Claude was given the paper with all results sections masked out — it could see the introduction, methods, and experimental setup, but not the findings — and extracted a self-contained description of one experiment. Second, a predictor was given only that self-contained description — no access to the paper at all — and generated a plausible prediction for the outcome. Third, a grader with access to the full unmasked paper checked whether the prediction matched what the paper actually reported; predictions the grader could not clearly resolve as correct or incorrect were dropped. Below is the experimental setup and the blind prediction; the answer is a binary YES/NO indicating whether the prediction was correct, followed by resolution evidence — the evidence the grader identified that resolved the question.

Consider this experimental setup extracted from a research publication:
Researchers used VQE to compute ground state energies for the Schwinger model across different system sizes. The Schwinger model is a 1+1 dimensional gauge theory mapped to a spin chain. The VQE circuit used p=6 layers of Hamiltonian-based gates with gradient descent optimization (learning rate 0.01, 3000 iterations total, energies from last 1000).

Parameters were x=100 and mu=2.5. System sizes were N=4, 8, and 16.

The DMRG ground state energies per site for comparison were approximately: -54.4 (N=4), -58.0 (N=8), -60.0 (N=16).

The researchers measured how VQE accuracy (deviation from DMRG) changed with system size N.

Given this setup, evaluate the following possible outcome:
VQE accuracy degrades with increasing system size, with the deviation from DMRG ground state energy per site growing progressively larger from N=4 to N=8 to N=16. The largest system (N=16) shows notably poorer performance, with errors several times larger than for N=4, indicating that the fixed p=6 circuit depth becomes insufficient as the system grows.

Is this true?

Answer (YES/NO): YES